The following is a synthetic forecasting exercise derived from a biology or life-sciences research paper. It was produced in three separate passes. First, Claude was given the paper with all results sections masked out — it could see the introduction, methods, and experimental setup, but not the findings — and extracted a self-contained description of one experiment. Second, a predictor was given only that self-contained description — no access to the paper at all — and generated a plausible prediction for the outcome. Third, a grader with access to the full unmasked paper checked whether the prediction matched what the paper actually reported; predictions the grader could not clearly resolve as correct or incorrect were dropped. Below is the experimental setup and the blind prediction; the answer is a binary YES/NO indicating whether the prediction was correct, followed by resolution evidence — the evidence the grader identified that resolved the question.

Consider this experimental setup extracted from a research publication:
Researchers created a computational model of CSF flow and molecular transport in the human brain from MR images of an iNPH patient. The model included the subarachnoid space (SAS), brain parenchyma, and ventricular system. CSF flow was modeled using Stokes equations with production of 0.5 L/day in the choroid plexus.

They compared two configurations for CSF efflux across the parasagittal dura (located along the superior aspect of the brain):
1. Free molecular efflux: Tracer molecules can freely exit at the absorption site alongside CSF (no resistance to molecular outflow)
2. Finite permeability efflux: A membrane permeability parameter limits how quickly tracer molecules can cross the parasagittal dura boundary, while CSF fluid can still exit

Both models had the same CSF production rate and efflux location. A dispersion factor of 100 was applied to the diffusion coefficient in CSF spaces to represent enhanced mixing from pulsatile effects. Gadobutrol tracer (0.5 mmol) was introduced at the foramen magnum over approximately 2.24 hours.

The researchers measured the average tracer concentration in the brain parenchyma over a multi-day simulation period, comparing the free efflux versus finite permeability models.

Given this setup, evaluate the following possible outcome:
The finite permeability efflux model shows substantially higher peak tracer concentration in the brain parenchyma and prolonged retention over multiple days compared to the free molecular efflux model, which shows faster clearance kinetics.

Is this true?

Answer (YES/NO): YES